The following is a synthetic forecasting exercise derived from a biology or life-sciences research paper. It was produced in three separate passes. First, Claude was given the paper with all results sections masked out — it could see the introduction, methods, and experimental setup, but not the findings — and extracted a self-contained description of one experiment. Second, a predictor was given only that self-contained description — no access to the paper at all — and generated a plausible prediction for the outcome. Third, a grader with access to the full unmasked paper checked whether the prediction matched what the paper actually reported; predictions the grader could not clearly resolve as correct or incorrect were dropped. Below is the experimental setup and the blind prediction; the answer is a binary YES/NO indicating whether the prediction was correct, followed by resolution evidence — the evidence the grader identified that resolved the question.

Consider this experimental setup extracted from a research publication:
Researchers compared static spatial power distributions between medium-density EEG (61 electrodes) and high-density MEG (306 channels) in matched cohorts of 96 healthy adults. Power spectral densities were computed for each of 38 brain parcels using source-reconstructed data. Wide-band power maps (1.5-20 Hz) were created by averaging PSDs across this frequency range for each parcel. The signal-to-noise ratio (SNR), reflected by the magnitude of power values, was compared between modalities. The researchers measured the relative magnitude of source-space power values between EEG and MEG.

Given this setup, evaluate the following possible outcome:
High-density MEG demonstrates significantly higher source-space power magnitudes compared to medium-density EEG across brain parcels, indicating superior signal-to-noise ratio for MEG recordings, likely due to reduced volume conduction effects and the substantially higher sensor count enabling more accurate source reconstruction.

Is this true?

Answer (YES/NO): YES